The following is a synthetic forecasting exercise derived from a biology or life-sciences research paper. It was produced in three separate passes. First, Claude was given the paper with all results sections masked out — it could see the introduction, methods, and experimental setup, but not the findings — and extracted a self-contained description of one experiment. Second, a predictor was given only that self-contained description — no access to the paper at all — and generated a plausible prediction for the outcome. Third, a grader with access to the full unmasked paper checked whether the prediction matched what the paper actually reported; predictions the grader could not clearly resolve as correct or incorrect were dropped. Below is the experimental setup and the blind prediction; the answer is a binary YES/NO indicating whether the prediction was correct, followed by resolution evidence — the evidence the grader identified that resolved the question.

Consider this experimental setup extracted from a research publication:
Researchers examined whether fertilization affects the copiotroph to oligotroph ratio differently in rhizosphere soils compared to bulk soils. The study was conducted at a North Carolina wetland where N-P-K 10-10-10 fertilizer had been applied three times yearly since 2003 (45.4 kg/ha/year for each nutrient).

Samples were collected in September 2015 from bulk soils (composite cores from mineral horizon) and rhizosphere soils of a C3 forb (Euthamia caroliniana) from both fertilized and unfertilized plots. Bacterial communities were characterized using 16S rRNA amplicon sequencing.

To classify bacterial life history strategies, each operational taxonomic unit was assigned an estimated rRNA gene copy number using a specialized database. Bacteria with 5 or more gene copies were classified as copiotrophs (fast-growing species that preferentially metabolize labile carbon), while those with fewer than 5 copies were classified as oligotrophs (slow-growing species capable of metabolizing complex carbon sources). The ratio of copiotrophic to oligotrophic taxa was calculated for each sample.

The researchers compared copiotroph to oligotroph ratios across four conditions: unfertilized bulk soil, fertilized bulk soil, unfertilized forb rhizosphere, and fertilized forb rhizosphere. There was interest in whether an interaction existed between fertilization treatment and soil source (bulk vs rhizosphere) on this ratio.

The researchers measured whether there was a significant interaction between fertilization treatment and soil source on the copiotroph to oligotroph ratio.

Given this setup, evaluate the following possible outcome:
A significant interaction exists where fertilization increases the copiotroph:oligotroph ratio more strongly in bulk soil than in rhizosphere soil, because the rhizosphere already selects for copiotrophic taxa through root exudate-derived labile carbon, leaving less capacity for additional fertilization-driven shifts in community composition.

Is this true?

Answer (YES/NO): NO